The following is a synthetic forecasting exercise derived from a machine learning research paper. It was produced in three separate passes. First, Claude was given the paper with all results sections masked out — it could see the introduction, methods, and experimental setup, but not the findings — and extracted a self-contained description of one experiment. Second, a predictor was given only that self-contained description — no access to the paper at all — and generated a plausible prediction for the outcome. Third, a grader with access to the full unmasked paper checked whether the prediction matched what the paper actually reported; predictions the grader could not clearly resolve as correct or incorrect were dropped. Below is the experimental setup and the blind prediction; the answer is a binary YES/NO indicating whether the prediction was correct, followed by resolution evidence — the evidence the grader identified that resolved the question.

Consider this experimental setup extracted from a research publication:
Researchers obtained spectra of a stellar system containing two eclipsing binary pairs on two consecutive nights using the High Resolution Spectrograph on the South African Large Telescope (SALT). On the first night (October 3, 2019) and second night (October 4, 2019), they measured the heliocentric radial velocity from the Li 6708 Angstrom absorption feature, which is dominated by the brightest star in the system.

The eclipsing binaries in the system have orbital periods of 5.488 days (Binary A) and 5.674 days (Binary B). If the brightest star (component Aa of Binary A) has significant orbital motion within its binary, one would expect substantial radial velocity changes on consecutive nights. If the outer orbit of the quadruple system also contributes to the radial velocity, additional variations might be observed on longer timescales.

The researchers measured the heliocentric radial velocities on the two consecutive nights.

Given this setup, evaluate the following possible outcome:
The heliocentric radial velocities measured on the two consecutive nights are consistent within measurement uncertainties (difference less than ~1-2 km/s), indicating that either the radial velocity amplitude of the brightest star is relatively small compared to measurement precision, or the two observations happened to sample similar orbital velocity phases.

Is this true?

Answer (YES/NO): NO